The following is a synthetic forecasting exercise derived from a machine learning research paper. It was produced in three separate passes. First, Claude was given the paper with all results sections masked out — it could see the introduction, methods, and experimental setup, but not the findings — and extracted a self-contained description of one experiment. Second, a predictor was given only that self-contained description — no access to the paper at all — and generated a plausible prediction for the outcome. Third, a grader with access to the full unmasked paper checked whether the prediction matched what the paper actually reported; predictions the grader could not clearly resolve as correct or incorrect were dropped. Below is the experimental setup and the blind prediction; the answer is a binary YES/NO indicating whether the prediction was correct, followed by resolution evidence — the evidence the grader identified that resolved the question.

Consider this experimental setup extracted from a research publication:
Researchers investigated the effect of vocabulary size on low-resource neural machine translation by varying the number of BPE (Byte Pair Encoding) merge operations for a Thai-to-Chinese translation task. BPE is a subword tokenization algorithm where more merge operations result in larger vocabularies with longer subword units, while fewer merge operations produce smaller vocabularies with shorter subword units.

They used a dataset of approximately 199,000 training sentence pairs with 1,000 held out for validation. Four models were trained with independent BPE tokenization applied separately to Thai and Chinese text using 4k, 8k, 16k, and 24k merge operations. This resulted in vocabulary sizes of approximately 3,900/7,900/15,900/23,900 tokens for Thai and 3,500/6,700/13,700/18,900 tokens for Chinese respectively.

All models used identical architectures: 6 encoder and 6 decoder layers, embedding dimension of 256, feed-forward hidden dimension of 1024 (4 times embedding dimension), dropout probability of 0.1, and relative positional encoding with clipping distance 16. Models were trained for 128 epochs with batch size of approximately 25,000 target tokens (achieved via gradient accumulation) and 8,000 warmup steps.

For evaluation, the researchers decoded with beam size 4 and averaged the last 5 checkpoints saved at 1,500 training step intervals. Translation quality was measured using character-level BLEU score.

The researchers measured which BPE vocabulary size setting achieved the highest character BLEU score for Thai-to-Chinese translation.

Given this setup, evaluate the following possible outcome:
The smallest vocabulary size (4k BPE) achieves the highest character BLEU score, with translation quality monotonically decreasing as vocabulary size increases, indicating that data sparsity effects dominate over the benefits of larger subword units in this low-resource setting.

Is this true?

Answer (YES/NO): NO